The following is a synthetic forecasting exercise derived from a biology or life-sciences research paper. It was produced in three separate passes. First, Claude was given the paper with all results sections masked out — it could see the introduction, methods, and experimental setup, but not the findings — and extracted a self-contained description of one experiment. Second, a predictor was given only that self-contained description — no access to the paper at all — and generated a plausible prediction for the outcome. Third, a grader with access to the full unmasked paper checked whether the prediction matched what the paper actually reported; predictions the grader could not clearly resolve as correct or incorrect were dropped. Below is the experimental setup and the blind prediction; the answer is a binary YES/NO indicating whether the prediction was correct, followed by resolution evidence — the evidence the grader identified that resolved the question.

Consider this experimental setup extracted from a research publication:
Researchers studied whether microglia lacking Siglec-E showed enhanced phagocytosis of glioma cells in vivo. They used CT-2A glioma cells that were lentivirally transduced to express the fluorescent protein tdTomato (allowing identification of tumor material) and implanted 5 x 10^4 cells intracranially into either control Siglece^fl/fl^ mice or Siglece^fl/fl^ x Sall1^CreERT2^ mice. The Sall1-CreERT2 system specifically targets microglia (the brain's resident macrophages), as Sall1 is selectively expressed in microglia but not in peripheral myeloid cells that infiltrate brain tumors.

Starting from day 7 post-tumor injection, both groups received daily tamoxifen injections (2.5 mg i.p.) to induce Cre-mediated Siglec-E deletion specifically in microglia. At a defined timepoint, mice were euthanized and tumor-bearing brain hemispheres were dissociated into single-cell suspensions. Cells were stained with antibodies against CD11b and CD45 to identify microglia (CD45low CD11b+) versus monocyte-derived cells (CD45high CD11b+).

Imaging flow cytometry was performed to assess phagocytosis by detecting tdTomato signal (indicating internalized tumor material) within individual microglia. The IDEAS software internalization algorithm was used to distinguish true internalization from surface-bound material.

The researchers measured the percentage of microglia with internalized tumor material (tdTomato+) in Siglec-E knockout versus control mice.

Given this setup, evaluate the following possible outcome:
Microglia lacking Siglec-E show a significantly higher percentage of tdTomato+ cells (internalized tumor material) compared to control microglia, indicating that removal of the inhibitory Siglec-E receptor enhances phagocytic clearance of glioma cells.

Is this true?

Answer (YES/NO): YES